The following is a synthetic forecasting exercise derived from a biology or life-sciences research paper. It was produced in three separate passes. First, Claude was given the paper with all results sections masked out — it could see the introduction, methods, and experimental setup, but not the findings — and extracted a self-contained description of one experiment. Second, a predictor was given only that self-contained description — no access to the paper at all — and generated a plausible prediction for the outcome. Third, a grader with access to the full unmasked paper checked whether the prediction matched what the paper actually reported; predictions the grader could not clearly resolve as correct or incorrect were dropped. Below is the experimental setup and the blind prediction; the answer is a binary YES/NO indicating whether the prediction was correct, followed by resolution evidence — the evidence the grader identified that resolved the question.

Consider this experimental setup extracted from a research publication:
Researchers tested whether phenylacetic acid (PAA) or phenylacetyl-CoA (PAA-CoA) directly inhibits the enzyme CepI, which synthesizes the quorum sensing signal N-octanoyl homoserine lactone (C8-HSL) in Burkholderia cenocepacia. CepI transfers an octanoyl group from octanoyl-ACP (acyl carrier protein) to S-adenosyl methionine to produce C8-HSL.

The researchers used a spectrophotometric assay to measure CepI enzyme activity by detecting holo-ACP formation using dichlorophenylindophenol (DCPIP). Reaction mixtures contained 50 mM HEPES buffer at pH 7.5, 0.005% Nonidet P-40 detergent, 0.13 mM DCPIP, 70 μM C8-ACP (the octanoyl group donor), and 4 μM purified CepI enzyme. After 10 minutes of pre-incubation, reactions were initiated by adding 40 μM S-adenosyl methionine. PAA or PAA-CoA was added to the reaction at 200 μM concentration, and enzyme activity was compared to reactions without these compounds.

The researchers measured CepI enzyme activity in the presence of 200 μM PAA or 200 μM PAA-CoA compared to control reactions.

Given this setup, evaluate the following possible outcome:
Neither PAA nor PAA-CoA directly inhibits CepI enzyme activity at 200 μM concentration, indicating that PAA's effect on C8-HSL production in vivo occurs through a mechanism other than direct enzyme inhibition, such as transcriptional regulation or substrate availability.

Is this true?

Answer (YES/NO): YES